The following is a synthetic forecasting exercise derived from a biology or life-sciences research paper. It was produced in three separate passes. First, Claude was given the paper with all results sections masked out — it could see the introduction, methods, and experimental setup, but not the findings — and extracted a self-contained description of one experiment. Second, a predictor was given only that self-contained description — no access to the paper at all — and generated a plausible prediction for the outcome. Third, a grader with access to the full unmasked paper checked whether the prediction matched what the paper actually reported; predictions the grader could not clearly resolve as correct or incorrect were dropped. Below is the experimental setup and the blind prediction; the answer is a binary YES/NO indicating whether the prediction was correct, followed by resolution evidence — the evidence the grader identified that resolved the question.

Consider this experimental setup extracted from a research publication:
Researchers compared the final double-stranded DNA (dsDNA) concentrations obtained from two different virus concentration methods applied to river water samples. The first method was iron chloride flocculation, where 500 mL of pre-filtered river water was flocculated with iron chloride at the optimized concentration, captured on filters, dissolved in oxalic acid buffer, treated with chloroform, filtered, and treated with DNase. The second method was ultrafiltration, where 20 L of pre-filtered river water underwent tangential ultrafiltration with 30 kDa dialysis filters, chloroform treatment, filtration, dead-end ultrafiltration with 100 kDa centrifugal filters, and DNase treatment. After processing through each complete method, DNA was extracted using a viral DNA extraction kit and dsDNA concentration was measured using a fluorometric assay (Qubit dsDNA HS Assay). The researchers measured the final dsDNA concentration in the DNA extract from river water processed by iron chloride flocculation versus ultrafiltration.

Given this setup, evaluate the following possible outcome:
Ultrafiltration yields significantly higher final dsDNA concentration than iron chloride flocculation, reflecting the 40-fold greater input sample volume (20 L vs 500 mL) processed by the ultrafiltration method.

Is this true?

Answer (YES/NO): YES